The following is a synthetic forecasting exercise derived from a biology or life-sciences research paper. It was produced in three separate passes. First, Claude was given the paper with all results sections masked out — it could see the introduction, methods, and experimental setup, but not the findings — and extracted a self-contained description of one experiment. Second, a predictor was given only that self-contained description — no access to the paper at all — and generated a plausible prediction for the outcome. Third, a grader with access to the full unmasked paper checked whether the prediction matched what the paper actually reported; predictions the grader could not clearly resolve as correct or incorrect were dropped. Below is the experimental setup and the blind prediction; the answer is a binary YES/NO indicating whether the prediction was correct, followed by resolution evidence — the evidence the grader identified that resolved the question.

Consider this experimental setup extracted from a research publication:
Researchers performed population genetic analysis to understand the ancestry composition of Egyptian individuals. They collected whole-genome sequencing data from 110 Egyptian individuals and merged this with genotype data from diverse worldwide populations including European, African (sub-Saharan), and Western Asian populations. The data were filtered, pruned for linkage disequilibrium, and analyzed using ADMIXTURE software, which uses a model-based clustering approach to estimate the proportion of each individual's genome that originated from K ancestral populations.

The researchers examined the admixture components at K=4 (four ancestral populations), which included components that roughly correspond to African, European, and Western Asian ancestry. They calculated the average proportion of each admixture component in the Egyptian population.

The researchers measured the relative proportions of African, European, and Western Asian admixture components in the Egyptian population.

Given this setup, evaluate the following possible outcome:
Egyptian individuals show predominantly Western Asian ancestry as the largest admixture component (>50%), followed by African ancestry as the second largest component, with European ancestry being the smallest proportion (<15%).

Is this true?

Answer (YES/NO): NO